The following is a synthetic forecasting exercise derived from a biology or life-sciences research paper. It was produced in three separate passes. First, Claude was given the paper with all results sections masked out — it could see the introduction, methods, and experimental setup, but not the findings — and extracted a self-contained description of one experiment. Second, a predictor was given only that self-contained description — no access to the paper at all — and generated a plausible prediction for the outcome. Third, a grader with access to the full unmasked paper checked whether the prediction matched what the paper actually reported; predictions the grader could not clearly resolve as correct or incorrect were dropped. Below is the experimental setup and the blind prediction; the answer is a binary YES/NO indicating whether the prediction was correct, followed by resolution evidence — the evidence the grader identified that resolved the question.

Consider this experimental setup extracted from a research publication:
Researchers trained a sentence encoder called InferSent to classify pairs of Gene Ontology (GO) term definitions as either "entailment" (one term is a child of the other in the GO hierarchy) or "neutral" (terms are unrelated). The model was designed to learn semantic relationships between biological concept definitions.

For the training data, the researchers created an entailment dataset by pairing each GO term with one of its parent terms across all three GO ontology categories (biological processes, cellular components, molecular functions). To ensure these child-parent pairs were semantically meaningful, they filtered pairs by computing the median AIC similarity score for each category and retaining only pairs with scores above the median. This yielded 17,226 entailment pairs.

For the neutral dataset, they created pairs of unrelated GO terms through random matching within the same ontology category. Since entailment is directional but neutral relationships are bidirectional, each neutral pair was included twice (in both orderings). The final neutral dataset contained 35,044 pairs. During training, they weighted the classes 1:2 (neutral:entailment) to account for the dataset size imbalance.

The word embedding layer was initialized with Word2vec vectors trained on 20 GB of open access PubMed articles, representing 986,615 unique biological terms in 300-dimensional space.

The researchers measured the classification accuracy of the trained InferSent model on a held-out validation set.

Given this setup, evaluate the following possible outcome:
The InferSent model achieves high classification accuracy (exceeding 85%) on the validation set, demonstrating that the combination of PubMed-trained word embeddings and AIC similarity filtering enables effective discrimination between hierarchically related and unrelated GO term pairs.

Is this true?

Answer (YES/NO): YES